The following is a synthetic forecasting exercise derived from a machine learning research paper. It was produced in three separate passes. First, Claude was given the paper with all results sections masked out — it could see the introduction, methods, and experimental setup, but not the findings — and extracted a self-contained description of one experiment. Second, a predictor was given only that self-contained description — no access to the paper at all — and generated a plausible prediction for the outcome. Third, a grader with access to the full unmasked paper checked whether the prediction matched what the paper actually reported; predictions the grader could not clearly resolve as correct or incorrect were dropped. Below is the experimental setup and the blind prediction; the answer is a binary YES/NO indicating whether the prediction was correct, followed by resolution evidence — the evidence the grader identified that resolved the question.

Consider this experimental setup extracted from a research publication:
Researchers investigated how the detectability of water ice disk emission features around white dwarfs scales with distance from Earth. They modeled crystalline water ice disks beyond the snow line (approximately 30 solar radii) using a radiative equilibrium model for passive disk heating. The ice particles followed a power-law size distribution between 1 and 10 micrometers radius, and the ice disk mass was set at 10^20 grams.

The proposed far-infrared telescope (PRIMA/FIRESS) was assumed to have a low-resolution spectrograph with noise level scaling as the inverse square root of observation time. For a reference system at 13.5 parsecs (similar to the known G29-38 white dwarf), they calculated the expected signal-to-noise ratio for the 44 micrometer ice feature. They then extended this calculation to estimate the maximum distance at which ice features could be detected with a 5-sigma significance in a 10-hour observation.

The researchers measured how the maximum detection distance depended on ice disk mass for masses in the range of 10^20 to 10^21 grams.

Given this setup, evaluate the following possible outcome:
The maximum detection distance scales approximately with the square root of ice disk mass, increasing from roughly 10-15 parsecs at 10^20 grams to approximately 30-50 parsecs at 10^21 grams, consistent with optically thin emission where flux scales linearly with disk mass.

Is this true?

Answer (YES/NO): NO